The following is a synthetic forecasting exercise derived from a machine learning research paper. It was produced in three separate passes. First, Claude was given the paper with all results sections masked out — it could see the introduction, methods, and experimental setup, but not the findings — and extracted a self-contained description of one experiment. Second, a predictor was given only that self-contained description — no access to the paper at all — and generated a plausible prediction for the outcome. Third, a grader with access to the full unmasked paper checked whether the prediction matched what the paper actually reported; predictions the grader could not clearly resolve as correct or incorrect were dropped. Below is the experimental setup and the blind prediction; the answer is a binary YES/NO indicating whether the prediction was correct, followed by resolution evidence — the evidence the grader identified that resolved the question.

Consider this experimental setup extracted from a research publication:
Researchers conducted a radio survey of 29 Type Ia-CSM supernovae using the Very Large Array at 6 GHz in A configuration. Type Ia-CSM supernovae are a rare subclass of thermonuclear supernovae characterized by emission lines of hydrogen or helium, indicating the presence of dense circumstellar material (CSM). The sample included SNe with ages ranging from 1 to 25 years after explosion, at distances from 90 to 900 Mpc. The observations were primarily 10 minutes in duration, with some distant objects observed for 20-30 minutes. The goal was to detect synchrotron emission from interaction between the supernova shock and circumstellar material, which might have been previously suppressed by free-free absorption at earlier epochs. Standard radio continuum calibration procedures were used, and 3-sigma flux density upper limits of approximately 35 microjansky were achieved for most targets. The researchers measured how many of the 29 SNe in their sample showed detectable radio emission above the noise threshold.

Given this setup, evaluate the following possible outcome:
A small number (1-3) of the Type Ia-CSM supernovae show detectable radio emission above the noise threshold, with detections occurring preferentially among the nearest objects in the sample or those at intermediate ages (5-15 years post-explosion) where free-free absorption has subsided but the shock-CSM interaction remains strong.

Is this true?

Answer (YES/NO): NO